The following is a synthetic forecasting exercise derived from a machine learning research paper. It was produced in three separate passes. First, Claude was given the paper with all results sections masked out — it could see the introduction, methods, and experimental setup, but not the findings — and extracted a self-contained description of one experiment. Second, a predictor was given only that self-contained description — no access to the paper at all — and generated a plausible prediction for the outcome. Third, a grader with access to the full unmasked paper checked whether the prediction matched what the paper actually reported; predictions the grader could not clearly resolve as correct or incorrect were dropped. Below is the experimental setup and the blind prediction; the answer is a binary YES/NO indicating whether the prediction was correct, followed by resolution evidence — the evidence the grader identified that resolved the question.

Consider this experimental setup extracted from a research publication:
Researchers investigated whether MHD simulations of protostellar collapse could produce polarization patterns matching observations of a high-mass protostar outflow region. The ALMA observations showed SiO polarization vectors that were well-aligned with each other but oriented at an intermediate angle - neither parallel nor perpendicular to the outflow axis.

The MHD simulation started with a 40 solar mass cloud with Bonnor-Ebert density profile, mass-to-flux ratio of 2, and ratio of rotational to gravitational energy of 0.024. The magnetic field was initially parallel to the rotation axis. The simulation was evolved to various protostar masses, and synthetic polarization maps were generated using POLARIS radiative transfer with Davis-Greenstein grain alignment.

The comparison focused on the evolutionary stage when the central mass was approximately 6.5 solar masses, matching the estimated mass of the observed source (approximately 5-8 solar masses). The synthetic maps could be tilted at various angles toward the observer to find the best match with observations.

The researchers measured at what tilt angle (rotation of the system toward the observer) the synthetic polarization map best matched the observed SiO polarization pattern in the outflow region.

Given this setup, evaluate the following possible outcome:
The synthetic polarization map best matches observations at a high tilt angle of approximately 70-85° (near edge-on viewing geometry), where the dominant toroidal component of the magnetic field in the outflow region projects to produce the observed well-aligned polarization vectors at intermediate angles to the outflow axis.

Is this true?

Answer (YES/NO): NO